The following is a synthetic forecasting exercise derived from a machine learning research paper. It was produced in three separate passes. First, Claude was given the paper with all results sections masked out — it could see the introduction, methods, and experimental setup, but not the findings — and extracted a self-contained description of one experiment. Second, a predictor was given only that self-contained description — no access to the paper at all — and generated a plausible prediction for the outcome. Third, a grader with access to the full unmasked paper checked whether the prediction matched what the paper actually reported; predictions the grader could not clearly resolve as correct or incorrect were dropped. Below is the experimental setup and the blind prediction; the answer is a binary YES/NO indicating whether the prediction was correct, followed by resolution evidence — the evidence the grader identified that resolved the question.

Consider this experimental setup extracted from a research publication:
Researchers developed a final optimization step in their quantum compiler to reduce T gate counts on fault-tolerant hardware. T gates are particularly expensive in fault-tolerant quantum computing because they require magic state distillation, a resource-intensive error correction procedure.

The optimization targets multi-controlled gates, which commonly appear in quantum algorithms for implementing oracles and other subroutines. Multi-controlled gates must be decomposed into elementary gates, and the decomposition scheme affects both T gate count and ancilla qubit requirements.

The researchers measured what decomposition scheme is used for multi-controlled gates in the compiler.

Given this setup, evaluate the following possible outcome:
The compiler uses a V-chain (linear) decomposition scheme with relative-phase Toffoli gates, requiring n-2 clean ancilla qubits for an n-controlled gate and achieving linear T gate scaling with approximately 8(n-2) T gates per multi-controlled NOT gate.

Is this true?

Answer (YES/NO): NO